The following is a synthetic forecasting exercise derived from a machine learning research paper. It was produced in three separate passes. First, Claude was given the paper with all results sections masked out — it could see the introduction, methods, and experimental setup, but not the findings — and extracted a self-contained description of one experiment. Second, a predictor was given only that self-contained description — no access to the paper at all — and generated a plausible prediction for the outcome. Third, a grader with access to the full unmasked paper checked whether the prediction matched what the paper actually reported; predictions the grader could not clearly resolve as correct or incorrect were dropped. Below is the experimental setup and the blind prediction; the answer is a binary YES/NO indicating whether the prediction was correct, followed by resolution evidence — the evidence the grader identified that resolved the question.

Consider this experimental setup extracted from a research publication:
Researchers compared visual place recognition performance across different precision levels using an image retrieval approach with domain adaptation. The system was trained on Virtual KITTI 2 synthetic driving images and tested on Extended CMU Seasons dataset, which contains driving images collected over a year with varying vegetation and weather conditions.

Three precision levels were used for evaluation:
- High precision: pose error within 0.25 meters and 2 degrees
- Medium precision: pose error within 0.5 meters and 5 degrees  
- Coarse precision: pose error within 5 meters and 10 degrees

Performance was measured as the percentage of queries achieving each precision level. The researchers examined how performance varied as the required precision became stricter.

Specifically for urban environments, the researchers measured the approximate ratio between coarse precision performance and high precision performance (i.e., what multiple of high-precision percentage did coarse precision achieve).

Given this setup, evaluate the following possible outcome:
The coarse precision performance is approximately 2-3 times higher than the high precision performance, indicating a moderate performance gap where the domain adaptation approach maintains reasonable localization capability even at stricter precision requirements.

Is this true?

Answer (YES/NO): NO